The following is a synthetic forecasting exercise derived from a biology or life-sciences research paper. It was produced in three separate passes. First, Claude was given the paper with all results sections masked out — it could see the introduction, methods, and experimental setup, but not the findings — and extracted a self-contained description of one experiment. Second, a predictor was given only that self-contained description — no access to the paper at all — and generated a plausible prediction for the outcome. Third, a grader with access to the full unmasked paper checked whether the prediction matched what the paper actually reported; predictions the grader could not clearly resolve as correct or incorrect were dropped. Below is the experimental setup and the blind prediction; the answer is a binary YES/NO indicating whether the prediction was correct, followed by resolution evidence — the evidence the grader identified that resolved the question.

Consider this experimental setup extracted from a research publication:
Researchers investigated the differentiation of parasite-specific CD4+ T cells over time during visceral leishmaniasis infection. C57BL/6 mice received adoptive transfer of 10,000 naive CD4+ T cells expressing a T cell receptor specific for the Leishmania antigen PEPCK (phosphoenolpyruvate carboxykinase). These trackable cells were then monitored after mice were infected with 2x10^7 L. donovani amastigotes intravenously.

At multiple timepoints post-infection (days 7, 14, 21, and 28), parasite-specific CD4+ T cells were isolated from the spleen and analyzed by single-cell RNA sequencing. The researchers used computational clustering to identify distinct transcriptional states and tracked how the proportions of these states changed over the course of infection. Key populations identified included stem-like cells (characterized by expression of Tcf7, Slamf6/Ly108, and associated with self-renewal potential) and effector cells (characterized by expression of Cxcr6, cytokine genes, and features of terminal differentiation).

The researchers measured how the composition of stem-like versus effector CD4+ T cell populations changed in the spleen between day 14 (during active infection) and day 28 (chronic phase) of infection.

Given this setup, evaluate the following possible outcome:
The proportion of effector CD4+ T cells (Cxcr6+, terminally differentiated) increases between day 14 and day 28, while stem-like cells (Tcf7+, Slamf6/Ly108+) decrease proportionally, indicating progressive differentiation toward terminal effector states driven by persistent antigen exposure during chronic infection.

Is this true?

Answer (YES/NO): NO